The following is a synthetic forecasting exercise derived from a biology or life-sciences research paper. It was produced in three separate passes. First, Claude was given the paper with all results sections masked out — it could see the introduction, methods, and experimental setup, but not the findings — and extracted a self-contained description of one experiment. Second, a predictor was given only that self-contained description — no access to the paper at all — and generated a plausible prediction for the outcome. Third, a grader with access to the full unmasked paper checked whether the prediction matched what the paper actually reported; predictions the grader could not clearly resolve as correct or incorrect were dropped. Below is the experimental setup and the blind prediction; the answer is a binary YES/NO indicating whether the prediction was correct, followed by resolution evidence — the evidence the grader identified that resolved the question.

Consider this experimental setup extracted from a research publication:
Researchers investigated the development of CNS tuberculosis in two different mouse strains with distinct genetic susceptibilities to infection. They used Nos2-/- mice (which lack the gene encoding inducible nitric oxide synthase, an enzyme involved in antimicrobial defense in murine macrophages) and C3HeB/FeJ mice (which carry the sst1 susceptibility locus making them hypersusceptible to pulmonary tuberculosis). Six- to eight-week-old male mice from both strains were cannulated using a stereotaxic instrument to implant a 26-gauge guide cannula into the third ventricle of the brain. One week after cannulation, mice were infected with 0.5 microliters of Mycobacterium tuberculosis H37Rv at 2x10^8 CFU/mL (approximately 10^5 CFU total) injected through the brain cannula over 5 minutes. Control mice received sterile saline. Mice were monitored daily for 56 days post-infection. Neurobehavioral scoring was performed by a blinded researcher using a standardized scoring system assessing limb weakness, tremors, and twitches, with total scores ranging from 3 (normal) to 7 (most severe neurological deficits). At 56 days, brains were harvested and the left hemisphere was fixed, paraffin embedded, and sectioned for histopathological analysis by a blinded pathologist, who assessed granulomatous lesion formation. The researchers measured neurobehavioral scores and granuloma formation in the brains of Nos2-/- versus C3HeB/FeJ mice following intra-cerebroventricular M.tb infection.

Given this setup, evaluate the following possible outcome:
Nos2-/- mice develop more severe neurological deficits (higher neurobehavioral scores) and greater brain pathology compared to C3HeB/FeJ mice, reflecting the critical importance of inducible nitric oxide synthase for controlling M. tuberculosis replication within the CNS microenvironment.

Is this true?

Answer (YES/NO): YES